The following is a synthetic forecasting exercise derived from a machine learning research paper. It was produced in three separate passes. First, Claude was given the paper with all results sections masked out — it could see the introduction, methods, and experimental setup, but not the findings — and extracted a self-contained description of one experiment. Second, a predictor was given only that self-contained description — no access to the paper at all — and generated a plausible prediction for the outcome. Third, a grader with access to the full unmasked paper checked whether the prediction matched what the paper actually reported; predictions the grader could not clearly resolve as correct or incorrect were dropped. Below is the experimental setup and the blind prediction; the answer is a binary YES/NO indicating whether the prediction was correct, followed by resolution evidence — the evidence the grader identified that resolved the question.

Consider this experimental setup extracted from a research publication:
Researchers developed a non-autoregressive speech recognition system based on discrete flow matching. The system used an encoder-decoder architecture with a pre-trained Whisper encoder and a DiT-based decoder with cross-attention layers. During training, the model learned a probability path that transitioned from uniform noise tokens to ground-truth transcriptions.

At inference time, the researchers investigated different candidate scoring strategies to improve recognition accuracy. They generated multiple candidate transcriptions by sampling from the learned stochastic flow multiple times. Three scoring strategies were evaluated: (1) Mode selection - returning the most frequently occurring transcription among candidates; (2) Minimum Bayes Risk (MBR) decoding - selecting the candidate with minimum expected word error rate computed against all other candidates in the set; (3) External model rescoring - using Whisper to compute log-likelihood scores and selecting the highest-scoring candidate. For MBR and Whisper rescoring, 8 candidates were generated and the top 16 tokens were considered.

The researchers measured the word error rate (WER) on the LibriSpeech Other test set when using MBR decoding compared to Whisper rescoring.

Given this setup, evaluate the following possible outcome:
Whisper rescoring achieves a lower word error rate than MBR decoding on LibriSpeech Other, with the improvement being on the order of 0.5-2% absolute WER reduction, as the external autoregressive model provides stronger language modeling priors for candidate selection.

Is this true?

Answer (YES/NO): YES